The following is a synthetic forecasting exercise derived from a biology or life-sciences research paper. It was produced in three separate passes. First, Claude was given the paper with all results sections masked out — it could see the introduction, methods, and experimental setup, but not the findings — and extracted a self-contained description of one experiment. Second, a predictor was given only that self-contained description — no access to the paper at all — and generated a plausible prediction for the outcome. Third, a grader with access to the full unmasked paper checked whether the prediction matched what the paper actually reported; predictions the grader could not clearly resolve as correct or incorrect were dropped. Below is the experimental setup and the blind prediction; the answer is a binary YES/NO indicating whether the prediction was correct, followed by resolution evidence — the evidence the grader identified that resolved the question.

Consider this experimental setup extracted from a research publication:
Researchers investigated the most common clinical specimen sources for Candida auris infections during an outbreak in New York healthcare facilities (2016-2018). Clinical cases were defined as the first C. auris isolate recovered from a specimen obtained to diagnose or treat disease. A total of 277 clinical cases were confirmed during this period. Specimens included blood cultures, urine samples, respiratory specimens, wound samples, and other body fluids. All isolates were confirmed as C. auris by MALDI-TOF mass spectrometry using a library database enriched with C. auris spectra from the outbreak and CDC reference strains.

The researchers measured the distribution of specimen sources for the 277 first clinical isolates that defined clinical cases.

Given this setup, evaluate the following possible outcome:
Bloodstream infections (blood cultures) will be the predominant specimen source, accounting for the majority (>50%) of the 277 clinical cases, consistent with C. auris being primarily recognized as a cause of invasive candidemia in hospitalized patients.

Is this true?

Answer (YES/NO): YES